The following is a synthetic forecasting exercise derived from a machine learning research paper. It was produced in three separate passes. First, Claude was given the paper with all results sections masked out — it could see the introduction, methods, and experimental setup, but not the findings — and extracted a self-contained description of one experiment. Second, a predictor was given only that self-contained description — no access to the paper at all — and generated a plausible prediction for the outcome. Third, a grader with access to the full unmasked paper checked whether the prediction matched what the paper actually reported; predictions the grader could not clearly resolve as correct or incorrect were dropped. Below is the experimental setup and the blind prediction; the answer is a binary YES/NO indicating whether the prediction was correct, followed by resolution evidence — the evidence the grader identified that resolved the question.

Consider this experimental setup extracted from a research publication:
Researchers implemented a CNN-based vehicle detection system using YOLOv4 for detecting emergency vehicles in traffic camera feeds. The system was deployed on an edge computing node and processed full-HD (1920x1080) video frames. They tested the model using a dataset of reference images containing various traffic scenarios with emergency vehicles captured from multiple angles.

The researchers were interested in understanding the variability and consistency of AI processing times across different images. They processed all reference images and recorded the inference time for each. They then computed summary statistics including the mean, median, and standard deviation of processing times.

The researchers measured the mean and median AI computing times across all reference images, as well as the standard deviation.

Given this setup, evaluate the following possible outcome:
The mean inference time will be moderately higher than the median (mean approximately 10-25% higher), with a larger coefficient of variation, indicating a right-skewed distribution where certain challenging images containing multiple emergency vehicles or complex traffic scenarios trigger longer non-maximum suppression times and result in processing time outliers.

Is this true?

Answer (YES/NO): NO